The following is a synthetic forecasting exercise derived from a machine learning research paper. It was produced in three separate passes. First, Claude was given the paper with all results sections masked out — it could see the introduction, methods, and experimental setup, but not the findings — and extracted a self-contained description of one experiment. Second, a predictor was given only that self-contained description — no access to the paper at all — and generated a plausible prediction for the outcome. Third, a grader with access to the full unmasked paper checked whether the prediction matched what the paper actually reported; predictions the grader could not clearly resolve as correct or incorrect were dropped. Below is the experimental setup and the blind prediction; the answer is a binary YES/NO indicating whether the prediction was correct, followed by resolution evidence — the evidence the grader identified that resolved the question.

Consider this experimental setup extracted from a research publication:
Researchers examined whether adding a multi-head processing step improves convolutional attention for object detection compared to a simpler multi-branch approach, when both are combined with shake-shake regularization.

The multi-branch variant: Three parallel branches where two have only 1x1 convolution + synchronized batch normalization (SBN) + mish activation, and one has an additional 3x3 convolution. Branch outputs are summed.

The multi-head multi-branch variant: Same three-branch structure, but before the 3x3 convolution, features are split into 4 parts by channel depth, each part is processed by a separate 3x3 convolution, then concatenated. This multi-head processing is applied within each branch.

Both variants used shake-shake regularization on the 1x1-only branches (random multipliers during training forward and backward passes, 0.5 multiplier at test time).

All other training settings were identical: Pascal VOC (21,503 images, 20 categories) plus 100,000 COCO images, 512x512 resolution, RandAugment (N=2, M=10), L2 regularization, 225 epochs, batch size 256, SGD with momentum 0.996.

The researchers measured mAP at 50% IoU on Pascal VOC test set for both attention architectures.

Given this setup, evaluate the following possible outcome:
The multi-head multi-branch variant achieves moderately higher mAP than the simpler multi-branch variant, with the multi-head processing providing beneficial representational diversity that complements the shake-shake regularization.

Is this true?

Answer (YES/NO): YES